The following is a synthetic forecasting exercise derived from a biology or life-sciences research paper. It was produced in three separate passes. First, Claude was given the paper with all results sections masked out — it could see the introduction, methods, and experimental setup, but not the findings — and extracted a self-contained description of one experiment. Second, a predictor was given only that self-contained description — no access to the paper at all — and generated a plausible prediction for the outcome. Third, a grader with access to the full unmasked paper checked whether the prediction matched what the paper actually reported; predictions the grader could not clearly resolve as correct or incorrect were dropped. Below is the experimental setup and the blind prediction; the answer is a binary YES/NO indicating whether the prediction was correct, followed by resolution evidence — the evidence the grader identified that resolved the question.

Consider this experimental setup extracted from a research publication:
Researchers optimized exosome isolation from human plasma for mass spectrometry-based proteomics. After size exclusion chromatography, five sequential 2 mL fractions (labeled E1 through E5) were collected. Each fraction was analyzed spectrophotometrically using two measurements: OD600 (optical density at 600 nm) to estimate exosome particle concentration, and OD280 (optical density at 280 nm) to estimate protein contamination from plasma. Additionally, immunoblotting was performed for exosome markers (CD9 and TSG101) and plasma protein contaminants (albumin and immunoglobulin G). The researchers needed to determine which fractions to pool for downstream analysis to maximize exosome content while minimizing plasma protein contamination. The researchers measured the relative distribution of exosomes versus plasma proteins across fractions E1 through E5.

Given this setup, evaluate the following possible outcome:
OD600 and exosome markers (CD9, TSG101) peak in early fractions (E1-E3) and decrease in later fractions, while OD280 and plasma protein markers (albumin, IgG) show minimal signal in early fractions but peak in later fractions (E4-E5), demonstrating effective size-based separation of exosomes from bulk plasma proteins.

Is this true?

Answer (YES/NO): NO